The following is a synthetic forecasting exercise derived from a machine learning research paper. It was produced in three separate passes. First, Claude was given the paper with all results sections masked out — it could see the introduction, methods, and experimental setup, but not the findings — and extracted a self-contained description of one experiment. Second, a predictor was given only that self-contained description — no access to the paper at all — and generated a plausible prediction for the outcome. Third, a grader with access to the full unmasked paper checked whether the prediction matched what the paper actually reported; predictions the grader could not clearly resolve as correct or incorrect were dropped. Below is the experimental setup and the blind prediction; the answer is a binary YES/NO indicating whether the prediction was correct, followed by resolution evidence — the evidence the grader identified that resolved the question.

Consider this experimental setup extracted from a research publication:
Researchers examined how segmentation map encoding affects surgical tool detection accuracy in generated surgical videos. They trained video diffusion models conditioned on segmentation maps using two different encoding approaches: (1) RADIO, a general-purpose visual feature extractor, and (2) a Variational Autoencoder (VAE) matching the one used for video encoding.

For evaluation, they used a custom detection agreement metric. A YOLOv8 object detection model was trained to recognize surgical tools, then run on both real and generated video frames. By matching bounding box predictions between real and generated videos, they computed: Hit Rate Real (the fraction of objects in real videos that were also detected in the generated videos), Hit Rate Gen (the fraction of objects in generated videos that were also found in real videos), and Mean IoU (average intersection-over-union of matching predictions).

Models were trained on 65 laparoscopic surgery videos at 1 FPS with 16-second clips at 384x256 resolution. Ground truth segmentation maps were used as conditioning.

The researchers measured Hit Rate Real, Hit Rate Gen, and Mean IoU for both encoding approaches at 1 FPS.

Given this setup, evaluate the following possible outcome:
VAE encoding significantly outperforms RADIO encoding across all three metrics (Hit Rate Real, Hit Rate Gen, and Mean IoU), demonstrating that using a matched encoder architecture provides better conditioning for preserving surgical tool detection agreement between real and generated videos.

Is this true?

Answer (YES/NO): YES